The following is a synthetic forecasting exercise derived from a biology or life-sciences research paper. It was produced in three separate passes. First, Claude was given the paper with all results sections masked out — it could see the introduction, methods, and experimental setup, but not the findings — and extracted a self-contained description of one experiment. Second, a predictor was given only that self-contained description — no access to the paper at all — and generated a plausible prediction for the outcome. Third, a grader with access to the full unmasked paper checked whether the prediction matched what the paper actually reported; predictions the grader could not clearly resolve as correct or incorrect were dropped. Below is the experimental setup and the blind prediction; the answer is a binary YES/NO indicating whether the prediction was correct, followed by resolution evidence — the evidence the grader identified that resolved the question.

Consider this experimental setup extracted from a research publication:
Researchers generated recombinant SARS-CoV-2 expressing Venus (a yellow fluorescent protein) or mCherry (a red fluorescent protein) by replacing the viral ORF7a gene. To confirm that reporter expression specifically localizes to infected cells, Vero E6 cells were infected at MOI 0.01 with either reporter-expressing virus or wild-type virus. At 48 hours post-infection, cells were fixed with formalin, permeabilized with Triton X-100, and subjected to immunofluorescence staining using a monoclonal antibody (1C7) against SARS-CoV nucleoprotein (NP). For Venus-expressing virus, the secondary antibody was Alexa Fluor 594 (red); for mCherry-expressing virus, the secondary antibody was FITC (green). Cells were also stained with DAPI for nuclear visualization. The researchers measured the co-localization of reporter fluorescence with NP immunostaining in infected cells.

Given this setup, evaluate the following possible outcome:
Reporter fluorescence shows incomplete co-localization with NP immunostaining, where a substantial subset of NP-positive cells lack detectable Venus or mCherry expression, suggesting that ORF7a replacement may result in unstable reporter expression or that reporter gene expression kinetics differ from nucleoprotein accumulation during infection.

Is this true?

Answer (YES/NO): NO